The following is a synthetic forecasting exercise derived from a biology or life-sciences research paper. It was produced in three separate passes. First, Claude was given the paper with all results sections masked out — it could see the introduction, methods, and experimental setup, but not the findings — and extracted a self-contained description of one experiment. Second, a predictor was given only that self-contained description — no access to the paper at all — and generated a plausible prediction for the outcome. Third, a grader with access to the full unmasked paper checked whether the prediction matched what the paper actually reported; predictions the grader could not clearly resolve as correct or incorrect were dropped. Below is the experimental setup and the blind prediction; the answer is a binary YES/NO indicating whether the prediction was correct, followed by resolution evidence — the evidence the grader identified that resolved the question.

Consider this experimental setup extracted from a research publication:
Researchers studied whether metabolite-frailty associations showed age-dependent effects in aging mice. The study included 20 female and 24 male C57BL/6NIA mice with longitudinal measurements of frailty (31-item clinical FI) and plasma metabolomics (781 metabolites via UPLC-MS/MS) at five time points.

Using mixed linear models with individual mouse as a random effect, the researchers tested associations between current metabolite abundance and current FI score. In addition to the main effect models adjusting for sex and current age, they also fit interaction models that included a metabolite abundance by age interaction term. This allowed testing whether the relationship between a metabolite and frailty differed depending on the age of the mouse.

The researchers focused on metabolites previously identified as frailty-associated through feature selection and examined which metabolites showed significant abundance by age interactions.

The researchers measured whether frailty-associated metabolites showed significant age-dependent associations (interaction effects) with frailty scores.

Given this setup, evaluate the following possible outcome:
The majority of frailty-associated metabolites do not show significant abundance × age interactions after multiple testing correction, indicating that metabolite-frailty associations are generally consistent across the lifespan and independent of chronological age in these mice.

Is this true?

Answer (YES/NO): YES